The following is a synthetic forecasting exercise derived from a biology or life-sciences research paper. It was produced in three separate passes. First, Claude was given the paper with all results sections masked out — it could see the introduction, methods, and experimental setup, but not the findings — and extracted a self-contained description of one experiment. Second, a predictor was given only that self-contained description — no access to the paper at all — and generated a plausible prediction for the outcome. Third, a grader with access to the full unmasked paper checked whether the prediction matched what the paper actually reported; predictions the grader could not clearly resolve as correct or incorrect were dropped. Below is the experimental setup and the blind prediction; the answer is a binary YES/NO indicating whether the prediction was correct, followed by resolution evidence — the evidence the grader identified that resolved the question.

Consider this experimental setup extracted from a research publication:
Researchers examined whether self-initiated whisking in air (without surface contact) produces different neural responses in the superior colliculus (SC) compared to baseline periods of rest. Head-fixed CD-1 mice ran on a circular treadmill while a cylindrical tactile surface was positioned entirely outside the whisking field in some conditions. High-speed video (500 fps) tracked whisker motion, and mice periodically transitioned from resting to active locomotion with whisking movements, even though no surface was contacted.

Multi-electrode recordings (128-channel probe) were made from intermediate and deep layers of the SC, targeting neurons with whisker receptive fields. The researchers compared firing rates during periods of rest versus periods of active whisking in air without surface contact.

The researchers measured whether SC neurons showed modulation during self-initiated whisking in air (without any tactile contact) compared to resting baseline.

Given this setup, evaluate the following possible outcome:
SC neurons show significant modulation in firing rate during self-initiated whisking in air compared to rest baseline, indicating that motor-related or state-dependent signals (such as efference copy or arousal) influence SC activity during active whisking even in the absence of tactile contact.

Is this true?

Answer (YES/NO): YES